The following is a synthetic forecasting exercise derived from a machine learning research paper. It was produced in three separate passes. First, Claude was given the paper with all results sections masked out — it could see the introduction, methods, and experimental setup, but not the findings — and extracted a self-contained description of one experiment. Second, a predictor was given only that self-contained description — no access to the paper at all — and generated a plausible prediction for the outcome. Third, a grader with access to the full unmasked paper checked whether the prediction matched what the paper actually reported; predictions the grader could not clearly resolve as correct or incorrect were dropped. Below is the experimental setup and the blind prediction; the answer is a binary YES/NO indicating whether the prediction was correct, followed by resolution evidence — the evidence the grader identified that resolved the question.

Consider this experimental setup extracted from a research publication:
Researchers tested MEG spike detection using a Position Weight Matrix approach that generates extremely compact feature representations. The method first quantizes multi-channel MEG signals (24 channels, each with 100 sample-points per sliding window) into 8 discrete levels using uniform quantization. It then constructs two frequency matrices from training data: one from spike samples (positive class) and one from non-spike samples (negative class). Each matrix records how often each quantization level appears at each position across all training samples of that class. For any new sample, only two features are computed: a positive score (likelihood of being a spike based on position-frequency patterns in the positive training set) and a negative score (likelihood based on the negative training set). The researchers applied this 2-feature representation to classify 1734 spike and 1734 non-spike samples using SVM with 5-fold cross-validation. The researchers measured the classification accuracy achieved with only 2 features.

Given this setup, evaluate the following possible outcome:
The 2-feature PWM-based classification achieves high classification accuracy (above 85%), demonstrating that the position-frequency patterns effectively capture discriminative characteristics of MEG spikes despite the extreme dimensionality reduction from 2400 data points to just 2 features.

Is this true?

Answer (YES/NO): YES